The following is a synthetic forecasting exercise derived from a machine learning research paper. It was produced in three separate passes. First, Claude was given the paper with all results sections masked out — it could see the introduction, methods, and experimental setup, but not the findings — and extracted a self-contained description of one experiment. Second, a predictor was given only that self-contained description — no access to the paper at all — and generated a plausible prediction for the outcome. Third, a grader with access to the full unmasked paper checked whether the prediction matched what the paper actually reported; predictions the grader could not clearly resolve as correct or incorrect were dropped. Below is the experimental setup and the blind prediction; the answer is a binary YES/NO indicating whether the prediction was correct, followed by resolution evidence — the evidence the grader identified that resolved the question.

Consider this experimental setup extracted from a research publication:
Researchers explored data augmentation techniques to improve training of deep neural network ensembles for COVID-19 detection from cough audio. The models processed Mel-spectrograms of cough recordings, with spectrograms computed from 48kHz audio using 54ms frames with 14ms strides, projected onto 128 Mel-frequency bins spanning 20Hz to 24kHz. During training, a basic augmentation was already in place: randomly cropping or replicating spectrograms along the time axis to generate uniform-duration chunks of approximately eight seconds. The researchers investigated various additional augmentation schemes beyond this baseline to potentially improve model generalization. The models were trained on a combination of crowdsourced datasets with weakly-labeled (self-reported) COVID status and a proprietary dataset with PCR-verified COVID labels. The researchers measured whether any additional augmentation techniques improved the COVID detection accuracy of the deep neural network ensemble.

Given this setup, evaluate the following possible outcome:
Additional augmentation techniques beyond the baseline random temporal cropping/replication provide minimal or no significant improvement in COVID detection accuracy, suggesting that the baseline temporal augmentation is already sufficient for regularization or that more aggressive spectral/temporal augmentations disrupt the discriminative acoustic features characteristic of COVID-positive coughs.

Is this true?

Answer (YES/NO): YES